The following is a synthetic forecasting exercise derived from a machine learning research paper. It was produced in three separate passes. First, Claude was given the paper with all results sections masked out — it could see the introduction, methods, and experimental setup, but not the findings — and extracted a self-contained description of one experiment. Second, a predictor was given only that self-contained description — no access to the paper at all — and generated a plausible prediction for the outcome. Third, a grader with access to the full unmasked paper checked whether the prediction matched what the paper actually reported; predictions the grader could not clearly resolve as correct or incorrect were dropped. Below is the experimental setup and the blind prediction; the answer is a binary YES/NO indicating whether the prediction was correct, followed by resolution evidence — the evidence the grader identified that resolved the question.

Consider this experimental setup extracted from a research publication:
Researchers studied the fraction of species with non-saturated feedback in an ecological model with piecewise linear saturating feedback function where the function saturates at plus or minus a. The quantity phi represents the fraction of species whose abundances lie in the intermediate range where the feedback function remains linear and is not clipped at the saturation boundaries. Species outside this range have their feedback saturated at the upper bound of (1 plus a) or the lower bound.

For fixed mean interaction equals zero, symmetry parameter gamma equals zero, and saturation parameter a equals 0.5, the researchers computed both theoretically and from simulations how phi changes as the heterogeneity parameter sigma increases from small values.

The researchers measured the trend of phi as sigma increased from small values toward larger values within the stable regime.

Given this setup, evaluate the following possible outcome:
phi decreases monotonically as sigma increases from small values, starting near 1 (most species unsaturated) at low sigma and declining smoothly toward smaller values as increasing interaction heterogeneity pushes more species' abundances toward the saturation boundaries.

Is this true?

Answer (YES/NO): YES